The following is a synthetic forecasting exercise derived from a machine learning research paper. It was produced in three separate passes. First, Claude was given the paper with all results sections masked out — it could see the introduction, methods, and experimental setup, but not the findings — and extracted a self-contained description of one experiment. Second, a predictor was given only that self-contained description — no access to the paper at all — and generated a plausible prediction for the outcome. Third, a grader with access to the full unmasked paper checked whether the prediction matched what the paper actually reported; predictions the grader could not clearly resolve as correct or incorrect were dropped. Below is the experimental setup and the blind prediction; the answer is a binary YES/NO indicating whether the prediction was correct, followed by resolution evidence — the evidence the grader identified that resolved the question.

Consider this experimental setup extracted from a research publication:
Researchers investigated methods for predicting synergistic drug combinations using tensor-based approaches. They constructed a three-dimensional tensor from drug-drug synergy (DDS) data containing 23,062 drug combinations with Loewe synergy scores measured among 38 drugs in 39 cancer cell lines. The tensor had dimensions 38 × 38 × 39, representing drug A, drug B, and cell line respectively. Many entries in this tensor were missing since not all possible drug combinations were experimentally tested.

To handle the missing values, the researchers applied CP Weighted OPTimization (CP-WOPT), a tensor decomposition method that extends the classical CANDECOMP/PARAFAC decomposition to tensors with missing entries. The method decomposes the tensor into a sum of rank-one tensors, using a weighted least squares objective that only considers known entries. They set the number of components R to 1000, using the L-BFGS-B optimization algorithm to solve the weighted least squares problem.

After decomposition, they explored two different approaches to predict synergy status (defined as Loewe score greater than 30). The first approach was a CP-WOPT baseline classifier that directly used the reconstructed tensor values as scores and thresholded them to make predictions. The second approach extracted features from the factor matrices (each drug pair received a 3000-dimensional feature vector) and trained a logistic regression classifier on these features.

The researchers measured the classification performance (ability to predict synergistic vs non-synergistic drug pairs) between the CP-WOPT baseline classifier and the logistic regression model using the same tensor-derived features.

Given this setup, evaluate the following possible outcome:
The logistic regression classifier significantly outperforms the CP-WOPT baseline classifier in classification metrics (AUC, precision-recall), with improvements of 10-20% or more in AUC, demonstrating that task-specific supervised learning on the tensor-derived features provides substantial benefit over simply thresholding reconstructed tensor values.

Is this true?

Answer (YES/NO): YES